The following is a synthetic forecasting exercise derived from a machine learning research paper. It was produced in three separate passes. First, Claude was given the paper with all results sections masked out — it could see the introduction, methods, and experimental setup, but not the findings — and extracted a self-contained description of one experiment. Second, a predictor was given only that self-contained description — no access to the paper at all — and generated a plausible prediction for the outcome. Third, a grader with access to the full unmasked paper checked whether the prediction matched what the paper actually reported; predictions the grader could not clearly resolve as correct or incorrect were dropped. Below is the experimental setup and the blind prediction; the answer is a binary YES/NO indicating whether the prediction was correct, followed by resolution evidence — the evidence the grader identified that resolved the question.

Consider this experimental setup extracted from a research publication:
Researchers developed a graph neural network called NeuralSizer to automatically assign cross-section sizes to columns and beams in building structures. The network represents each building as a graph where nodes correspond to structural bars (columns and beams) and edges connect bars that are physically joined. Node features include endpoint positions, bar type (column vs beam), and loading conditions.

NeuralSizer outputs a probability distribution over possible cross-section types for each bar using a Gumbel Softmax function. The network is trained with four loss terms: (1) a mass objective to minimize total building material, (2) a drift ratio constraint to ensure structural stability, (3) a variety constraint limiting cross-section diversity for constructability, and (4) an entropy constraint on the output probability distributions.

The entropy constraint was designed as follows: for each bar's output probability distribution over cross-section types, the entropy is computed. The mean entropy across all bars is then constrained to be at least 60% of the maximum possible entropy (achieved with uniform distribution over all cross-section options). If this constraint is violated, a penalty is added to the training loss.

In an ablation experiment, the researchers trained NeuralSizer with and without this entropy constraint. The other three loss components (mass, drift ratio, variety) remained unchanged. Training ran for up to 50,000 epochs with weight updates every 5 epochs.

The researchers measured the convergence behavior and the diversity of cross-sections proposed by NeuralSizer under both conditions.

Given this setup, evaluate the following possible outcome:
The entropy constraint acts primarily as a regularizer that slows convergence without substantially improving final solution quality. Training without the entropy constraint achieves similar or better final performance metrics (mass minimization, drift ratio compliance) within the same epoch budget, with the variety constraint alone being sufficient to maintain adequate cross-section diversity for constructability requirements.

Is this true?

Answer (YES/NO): NO